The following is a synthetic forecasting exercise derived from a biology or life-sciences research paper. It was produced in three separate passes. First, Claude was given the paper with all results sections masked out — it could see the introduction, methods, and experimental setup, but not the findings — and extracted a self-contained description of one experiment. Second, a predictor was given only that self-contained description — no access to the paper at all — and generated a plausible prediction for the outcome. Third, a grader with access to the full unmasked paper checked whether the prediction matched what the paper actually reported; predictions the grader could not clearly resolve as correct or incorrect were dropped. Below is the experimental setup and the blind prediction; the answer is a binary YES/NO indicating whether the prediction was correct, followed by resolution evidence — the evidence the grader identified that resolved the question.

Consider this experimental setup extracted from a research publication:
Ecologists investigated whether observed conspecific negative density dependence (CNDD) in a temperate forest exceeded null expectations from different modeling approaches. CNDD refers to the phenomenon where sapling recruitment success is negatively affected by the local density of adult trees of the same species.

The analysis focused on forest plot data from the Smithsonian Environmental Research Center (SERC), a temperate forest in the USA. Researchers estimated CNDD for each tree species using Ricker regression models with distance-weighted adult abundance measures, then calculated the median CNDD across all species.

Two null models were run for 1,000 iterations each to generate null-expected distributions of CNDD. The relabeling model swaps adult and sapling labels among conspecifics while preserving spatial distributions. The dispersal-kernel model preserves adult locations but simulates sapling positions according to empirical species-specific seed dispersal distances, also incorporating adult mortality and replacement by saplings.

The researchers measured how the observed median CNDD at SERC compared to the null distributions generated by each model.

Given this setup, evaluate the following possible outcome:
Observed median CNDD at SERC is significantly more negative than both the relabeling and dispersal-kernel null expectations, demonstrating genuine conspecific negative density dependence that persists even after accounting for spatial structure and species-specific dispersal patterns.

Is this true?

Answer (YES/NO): NO